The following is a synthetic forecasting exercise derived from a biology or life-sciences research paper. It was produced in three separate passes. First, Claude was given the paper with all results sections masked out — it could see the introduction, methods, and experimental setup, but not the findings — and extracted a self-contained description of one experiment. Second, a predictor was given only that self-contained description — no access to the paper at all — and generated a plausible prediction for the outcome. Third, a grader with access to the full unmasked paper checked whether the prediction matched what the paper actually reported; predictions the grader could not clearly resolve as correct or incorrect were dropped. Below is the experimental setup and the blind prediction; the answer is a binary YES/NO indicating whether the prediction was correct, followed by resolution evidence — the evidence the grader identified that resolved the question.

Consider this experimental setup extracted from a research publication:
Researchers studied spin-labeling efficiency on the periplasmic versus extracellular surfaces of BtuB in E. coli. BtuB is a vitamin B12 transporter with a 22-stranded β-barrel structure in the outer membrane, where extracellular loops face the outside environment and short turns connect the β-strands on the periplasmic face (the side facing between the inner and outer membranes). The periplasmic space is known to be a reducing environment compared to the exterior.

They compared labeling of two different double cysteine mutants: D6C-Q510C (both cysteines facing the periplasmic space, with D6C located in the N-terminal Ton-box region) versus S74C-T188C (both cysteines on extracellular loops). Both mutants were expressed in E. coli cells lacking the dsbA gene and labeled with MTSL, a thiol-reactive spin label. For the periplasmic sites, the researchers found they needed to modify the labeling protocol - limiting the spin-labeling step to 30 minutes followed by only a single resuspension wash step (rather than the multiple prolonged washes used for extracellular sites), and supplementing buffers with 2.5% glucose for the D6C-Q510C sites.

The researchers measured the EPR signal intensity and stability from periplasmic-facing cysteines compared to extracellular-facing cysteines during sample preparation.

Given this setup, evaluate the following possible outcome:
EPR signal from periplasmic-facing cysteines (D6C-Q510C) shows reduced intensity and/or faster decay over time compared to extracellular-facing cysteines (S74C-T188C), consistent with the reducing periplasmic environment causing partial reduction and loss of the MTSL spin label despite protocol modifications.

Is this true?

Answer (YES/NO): YES